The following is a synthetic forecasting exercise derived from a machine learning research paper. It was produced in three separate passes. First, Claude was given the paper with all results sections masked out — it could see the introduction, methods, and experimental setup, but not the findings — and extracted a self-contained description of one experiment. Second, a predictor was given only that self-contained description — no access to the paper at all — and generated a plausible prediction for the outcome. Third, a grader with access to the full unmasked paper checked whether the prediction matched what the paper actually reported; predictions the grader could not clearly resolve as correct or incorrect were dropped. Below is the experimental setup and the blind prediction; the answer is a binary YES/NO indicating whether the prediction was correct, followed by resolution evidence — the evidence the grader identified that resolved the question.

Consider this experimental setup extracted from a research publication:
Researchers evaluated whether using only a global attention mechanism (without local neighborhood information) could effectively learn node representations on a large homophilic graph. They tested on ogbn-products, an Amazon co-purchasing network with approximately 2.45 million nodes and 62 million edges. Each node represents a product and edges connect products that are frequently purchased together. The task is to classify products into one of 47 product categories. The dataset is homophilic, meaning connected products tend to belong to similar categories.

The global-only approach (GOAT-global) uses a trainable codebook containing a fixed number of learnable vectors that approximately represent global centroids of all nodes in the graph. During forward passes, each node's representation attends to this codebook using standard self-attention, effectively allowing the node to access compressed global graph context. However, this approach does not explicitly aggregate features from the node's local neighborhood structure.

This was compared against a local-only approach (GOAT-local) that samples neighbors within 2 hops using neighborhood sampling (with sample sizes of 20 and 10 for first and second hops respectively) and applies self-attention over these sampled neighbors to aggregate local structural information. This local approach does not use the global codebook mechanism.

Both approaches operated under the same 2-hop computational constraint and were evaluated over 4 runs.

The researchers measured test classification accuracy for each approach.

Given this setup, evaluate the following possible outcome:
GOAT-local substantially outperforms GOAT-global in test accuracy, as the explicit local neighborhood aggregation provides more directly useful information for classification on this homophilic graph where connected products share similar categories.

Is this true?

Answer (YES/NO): YES